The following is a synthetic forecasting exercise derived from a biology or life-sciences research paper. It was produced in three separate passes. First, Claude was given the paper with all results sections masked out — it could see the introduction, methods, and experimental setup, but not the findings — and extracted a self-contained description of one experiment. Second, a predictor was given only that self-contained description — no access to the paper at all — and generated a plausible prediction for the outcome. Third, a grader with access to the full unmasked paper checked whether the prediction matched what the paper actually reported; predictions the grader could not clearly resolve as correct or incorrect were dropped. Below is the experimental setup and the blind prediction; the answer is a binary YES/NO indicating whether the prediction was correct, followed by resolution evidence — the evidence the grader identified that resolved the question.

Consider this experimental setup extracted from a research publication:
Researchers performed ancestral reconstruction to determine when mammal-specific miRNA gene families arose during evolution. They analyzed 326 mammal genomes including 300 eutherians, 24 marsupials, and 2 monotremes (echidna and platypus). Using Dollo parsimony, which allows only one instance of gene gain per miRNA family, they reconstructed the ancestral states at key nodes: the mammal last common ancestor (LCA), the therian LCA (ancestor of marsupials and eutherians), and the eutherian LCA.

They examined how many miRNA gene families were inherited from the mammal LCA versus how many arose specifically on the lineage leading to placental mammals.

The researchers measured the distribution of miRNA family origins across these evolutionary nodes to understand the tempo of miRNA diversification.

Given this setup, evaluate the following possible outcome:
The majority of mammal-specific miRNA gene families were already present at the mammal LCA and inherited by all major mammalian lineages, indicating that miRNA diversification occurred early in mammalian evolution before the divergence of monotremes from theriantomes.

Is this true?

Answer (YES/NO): NO